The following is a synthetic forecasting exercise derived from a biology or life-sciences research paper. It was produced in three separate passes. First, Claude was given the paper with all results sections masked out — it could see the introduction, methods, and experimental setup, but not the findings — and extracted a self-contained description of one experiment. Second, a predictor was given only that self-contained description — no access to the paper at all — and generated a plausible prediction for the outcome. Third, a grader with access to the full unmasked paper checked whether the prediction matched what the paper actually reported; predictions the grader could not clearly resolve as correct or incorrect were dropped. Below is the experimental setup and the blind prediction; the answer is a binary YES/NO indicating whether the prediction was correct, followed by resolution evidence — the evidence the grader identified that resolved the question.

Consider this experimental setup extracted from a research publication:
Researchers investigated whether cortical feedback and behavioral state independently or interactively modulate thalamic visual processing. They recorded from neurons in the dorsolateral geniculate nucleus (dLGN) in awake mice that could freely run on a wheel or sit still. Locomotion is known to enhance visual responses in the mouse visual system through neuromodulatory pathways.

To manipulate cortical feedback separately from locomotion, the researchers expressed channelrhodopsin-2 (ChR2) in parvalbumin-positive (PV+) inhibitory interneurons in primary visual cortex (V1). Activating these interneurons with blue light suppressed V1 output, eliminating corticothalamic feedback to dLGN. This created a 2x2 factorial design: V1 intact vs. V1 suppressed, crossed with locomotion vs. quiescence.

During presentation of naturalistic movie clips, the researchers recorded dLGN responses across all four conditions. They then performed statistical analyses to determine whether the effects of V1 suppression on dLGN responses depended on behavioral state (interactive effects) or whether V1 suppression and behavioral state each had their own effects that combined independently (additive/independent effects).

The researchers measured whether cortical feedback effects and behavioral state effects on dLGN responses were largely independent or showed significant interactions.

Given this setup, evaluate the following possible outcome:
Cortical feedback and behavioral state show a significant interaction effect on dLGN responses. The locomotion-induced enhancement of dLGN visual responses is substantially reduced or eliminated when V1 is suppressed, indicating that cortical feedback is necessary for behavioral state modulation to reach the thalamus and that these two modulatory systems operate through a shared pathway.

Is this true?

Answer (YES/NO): NO